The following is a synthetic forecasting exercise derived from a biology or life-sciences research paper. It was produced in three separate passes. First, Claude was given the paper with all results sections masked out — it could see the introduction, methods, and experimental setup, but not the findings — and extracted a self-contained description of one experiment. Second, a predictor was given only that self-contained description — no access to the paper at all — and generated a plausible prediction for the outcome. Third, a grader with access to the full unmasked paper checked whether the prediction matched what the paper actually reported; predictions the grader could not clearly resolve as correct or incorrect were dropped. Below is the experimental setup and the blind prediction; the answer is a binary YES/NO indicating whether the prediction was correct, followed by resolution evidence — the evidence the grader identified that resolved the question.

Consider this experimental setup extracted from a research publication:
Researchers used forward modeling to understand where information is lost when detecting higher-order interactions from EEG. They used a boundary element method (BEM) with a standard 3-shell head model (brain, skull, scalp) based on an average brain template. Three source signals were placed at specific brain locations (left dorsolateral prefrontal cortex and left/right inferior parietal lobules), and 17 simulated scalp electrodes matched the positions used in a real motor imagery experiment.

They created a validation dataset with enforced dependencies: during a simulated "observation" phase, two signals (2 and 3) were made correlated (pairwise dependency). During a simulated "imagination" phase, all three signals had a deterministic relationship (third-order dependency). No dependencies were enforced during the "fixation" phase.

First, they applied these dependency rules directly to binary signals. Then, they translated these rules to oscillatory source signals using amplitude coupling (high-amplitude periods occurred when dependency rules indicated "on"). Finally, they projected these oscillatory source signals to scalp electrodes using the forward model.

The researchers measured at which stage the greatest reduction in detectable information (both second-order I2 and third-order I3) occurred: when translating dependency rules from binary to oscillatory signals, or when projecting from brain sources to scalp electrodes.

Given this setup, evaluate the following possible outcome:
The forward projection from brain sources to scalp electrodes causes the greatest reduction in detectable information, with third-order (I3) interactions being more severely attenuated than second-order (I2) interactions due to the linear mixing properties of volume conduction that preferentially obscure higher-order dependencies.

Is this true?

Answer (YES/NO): NO